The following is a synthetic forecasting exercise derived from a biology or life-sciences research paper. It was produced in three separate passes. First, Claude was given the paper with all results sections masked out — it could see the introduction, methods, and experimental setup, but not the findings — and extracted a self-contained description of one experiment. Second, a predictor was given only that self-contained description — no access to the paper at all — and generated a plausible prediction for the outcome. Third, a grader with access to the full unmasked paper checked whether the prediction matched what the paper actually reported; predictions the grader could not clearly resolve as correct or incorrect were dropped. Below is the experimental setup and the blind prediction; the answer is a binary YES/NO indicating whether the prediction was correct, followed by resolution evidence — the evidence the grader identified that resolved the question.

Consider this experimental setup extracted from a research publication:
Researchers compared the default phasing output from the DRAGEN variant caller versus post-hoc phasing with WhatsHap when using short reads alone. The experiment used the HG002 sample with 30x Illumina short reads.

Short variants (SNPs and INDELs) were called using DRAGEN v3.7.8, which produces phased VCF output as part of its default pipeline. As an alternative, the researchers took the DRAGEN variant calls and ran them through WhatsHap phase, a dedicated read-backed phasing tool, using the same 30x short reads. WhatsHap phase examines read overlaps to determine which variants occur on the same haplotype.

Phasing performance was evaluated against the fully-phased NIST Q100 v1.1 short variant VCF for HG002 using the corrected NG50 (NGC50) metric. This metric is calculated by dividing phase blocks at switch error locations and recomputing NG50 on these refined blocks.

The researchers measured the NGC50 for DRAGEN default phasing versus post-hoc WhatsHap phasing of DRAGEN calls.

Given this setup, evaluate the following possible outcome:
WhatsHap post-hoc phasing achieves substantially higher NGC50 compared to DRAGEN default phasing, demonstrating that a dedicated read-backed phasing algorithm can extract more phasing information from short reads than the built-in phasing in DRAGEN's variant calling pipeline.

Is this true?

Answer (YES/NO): YES